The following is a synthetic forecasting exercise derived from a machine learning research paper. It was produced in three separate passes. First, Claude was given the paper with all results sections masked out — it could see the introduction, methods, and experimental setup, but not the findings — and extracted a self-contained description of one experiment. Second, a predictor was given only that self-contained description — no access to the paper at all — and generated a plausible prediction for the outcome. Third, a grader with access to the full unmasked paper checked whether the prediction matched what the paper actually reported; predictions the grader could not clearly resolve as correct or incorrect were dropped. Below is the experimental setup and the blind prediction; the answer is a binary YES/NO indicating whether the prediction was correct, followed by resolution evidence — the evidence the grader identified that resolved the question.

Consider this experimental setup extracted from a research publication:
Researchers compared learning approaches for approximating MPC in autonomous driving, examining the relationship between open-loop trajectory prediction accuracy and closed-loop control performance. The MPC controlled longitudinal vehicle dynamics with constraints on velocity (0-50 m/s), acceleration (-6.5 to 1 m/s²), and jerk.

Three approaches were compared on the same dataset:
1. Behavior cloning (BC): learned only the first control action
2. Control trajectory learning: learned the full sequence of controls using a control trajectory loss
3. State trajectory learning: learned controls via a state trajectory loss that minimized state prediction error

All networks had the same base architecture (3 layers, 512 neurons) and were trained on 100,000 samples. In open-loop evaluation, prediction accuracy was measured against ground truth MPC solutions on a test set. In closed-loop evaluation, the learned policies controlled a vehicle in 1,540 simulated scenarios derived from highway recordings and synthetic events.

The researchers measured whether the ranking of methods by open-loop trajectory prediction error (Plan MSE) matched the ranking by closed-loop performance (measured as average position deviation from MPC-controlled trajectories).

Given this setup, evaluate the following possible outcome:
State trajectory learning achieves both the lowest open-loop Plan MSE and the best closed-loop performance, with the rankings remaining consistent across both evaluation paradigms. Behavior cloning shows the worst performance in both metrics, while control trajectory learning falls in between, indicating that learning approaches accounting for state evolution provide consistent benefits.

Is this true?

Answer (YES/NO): NO